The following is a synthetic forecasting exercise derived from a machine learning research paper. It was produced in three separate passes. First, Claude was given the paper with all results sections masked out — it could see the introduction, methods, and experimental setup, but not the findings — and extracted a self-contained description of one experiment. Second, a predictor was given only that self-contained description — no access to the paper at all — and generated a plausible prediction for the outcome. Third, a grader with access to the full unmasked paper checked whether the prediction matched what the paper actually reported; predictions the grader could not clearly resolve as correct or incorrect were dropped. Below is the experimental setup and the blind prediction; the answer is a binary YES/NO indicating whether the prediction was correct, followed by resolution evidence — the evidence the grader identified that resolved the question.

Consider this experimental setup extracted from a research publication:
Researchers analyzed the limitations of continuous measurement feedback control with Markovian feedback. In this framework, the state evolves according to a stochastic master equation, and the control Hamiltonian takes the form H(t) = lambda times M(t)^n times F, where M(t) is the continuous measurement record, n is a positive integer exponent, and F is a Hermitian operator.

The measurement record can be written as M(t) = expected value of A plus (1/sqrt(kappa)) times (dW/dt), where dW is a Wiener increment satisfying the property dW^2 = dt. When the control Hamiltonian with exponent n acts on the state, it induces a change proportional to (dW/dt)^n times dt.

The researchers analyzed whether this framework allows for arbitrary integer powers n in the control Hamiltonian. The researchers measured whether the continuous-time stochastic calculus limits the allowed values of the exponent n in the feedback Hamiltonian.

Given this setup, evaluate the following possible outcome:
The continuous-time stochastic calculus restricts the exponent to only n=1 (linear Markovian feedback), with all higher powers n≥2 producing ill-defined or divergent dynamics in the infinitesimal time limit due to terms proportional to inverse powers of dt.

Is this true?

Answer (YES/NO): NO